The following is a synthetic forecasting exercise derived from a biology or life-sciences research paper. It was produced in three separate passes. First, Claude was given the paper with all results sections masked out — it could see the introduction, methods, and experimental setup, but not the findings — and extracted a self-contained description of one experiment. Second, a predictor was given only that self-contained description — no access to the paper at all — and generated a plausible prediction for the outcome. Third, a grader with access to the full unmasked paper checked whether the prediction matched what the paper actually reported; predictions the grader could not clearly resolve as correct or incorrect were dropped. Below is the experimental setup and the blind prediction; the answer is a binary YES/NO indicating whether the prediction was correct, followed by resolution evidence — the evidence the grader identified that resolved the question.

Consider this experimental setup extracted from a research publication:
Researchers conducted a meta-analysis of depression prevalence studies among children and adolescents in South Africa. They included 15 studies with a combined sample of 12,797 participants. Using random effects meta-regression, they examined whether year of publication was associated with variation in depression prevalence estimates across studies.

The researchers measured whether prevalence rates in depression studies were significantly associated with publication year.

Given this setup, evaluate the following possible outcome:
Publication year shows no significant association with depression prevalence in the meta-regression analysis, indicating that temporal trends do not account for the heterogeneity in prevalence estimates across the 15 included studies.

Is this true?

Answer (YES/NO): NO